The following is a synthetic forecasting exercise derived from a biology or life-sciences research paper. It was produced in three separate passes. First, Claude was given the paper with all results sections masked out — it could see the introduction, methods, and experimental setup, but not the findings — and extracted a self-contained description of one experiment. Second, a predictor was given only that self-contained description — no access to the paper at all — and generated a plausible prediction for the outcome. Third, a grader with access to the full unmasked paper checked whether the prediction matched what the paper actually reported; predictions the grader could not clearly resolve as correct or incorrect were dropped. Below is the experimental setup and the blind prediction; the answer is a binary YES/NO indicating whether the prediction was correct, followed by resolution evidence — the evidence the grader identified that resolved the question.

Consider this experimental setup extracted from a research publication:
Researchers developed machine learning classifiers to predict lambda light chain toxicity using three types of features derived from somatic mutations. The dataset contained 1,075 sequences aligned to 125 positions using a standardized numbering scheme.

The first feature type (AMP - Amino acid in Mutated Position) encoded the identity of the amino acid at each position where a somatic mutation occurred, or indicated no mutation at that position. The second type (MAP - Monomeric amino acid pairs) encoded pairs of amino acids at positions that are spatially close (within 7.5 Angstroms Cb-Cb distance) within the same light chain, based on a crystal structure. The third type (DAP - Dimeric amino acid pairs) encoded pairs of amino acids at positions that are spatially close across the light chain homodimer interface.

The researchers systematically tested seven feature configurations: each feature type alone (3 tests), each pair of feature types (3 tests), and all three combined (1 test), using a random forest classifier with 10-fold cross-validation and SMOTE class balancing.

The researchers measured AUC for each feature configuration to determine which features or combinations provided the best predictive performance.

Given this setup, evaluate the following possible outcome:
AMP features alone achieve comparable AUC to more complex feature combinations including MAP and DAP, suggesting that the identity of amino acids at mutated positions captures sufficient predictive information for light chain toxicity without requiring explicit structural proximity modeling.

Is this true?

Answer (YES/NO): NO